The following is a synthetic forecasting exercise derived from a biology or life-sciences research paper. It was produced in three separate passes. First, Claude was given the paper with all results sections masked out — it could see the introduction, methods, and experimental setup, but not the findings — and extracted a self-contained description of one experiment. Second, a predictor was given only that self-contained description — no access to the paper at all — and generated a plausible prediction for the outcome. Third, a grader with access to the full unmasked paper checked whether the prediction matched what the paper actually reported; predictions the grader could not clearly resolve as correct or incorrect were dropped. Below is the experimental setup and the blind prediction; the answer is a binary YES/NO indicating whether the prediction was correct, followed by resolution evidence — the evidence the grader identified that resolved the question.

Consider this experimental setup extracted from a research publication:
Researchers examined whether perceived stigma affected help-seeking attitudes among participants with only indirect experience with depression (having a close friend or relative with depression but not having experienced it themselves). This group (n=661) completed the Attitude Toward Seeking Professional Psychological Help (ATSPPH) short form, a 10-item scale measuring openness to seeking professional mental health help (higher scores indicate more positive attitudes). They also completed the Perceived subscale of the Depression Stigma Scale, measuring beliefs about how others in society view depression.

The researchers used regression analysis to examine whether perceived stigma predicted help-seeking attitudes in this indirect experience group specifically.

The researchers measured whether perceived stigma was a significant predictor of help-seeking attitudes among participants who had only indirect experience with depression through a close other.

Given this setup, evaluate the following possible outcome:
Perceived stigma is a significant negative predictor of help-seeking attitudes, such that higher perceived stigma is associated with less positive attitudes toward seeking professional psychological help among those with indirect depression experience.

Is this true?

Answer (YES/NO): YES